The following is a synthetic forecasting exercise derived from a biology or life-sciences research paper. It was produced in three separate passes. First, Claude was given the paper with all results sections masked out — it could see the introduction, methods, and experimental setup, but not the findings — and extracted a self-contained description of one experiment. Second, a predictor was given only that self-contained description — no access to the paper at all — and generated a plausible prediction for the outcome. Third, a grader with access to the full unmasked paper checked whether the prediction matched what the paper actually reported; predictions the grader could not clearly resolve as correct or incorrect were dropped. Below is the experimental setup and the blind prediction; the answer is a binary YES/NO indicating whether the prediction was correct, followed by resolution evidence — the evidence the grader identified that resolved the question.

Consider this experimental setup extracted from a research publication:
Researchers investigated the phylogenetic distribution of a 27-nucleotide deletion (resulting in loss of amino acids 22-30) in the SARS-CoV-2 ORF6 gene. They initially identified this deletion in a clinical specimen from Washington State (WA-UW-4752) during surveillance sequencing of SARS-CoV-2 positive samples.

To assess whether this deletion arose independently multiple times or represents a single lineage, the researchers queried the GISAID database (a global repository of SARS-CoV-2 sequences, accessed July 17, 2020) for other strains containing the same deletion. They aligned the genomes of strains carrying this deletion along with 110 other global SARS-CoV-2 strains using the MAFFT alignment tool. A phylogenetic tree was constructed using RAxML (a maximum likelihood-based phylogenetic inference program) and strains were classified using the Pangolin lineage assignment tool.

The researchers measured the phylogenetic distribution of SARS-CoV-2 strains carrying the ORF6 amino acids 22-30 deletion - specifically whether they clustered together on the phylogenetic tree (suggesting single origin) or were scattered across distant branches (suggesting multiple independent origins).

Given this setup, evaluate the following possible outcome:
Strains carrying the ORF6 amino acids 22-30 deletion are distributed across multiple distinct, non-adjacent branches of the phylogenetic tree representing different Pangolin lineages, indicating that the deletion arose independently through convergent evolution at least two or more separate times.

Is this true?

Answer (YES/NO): YES